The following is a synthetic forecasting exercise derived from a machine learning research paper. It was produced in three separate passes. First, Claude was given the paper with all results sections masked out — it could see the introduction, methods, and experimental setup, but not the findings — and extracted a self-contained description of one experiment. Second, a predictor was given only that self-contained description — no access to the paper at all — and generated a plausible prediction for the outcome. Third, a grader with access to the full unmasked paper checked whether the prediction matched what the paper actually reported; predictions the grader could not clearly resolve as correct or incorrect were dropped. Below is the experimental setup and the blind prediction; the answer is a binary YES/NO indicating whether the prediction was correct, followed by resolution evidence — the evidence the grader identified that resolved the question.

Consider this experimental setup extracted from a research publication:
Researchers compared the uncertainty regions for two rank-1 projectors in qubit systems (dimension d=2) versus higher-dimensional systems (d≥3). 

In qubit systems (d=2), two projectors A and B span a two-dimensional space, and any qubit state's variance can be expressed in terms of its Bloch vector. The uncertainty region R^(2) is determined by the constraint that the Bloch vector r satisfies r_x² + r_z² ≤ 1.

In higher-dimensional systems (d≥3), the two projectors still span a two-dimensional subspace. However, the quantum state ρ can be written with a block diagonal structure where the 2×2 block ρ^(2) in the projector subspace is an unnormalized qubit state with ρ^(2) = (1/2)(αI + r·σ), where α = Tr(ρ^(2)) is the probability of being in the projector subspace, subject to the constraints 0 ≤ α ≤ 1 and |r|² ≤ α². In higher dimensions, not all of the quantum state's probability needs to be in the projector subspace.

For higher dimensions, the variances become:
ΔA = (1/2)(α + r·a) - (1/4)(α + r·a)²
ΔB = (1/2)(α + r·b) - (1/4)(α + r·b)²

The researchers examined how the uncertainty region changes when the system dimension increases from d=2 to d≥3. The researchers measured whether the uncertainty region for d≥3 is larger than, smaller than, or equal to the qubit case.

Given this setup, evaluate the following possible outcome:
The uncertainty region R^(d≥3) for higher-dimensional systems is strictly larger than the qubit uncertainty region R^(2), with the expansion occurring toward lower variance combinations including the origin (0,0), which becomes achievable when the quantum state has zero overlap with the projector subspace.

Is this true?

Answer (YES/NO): YES